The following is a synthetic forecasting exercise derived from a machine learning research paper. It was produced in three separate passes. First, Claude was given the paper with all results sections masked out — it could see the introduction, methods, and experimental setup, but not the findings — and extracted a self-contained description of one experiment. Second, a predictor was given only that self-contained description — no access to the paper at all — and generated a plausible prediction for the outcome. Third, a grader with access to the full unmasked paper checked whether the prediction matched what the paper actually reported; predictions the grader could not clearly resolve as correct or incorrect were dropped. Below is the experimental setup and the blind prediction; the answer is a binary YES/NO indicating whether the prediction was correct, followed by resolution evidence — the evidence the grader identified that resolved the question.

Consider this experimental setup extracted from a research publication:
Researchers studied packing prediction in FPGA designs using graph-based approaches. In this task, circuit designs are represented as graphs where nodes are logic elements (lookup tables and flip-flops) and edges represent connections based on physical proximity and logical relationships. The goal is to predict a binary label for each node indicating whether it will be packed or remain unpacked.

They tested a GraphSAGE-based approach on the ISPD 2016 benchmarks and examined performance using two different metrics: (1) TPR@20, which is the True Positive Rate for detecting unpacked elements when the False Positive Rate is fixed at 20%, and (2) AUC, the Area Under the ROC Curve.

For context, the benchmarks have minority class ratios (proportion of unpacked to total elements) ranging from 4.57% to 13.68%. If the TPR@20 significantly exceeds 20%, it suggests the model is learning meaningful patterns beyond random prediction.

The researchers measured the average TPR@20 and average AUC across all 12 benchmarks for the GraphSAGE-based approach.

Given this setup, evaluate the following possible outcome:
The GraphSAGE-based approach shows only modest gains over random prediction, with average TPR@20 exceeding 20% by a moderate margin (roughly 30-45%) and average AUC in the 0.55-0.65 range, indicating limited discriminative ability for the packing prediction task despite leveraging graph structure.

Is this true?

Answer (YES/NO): NO